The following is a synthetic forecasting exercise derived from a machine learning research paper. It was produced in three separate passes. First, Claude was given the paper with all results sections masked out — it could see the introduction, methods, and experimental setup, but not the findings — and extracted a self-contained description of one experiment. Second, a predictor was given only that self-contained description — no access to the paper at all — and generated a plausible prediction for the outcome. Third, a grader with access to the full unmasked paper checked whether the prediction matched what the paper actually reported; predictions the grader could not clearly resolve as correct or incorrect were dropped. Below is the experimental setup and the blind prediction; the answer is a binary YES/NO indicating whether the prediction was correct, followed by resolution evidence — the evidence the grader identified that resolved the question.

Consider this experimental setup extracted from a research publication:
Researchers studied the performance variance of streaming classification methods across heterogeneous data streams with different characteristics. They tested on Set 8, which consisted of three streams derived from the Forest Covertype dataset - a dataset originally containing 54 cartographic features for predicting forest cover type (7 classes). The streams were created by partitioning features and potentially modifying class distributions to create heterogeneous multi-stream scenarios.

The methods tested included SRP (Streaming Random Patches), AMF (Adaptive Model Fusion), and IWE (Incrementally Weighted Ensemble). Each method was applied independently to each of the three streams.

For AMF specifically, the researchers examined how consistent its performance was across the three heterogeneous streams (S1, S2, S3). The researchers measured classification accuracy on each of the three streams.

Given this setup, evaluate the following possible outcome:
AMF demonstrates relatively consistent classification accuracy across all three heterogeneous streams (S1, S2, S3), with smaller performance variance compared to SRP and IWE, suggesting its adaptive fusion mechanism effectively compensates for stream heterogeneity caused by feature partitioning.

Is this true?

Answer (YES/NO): NO